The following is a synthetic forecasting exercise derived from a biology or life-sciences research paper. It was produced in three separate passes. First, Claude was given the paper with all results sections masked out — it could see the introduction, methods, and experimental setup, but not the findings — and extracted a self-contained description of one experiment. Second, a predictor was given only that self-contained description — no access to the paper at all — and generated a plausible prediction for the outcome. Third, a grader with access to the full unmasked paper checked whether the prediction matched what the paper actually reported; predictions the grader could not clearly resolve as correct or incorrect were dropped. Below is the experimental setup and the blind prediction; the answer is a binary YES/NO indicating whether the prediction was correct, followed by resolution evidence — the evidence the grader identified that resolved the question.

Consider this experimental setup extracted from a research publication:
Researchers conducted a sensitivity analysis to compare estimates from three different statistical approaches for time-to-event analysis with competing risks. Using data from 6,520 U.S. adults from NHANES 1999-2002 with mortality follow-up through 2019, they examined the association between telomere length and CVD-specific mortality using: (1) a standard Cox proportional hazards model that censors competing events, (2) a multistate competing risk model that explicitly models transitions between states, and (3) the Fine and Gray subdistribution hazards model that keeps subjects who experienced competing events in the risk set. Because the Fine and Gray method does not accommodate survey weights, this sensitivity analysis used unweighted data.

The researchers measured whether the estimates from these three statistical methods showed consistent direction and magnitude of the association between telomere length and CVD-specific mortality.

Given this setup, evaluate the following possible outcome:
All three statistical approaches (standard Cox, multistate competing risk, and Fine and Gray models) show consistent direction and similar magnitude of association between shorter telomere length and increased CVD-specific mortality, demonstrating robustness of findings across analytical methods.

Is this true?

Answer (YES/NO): YES